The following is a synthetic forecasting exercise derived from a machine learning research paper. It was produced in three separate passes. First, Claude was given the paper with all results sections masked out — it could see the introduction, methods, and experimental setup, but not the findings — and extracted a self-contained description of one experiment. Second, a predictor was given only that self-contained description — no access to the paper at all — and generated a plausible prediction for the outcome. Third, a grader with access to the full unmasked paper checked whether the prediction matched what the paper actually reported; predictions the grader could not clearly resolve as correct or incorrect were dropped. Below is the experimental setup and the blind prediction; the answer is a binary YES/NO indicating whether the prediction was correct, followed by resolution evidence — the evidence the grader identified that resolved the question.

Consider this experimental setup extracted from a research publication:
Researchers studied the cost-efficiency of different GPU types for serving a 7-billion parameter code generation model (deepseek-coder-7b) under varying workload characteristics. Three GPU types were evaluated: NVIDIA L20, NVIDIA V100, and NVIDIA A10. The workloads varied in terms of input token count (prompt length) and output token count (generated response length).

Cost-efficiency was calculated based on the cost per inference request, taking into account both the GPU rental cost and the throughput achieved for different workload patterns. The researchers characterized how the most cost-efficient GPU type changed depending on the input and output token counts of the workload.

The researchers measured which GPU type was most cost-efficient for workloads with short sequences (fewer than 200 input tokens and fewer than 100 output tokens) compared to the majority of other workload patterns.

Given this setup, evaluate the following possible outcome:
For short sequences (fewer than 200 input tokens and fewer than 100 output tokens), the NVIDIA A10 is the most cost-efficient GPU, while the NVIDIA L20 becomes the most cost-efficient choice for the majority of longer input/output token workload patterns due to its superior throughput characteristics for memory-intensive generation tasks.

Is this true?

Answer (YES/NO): YES